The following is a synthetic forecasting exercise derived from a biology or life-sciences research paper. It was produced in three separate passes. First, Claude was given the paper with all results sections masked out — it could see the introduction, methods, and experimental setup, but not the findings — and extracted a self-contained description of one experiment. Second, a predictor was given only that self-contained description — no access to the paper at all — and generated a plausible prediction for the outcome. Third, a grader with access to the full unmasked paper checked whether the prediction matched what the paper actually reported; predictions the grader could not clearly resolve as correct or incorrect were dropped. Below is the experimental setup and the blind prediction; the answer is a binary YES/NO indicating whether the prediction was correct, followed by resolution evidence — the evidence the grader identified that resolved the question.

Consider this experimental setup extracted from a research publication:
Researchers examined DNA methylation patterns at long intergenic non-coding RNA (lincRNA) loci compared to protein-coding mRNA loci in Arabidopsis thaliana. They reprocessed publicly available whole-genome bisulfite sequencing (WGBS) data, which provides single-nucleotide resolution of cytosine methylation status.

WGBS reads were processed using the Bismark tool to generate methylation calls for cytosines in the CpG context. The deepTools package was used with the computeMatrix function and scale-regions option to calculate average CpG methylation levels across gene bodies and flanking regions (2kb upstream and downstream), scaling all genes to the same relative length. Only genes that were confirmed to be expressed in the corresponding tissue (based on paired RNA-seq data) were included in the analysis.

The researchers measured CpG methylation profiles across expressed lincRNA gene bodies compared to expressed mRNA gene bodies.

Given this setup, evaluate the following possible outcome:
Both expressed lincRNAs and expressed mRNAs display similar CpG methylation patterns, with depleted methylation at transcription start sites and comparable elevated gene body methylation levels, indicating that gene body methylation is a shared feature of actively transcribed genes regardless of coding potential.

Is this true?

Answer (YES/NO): NO